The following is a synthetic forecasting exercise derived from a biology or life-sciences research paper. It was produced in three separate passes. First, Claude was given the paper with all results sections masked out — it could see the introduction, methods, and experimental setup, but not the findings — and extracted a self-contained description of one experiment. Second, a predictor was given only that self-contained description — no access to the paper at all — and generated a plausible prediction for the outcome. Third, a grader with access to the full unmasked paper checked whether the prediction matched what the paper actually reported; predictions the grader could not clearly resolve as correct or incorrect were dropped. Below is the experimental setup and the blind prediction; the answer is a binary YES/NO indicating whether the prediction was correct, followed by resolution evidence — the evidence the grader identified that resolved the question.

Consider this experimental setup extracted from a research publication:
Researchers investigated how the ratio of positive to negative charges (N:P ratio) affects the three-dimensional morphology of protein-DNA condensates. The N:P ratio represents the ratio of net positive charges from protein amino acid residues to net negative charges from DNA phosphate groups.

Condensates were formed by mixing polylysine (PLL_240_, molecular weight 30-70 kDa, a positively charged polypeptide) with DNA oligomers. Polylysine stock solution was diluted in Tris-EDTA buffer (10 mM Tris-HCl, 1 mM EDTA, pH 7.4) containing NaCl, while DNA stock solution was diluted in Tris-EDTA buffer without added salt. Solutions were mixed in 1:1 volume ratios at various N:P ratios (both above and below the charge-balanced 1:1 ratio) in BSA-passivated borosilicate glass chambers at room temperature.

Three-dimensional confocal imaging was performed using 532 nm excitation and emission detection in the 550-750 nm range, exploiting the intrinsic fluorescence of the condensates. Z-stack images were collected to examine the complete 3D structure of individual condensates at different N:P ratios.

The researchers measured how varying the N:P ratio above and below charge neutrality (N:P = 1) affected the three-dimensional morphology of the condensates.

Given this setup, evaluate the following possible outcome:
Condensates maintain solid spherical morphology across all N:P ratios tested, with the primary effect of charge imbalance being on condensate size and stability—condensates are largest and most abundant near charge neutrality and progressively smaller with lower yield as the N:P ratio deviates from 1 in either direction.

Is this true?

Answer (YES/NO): NO